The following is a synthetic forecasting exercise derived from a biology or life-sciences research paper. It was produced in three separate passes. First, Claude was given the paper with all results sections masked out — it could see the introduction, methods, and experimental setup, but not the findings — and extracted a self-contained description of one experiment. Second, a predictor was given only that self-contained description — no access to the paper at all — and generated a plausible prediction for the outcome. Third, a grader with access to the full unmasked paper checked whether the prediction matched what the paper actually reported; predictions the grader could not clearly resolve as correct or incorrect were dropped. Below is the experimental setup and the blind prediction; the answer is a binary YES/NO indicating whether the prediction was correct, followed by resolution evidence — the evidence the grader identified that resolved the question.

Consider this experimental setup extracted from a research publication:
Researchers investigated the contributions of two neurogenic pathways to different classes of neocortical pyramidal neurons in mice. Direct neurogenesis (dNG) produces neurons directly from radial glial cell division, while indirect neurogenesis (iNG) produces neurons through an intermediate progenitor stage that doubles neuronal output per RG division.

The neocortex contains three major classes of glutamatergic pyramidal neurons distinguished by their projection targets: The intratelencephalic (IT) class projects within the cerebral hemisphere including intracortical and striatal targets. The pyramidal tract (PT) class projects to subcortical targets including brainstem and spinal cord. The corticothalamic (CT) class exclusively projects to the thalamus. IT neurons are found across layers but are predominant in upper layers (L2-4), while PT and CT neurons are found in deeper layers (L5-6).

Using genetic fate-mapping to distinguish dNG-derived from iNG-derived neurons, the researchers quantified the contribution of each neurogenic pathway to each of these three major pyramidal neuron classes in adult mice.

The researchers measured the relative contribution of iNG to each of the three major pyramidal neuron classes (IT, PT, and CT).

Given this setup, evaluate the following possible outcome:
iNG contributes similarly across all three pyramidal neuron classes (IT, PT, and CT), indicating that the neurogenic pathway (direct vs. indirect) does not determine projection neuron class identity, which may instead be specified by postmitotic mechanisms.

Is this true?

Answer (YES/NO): NO